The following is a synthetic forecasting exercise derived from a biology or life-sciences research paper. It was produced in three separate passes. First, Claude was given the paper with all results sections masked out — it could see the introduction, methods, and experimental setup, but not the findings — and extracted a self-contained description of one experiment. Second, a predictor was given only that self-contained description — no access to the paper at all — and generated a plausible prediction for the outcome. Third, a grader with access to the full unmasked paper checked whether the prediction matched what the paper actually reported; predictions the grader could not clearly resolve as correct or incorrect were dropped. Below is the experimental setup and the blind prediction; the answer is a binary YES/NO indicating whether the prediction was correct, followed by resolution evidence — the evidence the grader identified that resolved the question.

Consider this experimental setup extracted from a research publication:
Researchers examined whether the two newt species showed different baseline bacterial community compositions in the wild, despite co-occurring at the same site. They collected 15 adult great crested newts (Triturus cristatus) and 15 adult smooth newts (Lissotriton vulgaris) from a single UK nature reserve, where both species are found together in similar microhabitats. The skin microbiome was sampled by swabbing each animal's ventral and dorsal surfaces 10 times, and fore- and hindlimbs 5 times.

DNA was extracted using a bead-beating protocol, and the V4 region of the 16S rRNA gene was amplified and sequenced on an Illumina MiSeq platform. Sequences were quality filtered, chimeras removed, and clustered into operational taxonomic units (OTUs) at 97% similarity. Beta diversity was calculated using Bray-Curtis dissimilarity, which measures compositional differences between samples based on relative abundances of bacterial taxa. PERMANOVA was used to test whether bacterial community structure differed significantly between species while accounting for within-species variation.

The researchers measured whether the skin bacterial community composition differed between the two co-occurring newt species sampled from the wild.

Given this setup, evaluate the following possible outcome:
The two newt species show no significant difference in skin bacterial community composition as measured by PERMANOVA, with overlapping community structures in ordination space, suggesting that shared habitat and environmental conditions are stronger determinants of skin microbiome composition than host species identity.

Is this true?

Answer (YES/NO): NO